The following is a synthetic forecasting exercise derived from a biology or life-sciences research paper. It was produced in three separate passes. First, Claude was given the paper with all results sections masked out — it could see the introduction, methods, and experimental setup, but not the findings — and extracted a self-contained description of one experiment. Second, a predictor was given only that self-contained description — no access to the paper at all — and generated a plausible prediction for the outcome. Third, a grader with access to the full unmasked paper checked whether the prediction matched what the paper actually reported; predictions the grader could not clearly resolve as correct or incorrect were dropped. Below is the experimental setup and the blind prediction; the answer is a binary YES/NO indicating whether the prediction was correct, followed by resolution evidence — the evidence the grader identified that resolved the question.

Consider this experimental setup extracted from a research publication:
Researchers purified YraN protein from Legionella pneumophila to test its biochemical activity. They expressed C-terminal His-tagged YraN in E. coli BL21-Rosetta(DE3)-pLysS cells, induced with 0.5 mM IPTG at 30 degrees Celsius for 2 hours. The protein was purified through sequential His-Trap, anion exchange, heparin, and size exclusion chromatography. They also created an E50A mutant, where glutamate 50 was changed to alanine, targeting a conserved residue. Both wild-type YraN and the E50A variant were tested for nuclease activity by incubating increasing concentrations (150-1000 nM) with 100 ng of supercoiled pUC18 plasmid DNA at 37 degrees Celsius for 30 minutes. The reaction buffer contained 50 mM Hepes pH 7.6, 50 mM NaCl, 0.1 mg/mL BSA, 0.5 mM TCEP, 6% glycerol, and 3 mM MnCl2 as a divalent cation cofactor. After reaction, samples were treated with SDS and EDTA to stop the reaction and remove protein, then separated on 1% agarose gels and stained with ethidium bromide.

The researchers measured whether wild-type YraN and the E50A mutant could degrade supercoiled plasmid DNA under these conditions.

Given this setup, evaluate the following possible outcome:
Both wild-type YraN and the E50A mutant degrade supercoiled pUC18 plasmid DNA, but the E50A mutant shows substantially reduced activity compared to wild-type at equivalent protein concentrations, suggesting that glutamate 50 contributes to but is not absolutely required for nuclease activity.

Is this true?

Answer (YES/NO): NO